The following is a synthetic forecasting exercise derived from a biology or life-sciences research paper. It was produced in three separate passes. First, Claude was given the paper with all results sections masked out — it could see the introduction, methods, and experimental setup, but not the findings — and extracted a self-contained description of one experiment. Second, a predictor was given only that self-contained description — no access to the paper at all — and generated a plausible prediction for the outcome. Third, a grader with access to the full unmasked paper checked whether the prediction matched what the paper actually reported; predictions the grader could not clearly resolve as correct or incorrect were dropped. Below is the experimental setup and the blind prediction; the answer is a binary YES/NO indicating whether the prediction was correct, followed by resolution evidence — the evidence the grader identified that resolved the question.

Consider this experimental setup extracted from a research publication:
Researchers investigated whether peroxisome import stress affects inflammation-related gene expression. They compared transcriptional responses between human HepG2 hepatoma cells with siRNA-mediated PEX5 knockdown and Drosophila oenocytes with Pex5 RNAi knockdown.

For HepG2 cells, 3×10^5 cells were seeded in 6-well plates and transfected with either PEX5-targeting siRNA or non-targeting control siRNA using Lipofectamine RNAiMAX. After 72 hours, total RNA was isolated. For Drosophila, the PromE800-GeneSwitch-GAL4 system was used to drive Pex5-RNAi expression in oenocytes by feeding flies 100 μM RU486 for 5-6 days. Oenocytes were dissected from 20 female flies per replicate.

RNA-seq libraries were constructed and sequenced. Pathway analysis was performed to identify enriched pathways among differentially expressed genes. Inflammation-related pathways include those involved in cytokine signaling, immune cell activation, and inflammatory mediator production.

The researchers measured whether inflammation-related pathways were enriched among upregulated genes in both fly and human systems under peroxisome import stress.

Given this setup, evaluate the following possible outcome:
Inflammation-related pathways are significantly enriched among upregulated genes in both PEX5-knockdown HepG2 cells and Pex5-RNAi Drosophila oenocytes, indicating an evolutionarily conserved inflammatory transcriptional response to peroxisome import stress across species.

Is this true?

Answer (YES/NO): NO